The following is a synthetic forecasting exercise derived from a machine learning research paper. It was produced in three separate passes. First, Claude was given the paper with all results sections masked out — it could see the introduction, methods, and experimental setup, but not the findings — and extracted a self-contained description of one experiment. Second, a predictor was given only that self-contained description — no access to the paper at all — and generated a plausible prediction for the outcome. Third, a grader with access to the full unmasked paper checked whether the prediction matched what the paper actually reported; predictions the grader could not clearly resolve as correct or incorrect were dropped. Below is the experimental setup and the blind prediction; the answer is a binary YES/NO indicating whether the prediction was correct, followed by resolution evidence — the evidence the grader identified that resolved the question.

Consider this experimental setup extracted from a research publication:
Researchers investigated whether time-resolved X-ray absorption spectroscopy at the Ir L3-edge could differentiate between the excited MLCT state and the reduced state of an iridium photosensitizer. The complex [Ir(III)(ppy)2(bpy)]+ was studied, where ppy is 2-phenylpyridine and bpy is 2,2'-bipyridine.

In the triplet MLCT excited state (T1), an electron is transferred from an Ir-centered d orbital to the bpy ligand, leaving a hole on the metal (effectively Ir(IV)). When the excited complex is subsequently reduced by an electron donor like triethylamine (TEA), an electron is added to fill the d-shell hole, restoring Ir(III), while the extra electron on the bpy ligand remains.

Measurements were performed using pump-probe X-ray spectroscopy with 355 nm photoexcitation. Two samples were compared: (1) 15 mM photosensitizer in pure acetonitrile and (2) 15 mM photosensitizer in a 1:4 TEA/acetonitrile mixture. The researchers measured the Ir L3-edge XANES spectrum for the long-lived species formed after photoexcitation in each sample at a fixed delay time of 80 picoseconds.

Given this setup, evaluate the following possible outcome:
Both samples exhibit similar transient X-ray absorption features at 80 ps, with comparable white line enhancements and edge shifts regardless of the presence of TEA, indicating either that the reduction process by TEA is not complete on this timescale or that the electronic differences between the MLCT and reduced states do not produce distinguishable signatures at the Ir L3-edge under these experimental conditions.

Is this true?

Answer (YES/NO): YES